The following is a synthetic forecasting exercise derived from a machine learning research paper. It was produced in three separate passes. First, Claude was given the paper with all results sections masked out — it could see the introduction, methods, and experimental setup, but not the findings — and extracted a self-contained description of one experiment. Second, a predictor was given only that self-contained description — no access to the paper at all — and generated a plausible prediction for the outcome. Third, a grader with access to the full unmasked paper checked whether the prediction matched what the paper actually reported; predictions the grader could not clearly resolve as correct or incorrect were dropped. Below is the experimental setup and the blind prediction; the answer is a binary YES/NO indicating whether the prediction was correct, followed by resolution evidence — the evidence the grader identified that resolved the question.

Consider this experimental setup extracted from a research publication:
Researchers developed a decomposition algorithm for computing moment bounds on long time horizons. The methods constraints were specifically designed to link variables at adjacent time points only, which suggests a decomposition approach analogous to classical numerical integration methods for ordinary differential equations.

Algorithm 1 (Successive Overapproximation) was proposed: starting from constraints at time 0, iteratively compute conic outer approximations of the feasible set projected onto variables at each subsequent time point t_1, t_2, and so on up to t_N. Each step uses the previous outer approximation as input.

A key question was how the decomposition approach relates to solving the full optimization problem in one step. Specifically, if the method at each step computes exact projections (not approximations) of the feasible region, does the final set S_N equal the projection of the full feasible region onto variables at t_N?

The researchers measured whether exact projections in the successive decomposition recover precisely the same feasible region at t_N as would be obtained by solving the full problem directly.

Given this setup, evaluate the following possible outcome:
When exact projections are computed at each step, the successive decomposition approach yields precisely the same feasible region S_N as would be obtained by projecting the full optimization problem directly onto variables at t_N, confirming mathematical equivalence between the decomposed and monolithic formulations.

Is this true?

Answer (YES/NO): YES